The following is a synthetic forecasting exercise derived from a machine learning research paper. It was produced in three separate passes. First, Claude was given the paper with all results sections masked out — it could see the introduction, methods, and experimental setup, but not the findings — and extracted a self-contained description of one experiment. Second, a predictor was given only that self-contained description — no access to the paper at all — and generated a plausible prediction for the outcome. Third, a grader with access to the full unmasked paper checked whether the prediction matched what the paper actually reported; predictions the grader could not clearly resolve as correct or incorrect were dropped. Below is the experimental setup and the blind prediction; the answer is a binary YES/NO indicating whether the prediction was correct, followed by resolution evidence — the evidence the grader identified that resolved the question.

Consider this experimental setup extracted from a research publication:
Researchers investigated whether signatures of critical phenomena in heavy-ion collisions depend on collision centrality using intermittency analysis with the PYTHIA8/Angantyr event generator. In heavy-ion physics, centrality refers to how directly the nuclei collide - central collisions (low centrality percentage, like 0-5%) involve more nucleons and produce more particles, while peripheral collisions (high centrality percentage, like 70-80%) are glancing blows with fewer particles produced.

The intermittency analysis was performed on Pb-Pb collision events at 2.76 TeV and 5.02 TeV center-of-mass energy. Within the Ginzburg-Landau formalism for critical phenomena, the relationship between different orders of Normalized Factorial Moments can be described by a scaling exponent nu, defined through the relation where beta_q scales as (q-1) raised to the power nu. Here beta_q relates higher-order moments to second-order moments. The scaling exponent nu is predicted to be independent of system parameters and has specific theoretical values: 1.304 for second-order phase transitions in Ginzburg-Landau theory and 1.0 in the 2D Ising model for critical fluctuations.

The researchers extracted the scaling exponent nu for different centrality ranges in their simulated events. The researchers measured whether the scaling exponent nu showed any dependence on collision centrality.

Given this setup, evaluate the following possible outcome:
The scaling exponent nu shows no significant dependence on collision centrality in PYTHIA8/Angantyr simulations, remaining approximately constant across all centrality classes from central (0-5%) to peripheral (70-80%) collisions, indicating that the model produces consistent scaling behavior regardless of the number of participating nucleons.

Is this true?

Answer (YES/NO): NO